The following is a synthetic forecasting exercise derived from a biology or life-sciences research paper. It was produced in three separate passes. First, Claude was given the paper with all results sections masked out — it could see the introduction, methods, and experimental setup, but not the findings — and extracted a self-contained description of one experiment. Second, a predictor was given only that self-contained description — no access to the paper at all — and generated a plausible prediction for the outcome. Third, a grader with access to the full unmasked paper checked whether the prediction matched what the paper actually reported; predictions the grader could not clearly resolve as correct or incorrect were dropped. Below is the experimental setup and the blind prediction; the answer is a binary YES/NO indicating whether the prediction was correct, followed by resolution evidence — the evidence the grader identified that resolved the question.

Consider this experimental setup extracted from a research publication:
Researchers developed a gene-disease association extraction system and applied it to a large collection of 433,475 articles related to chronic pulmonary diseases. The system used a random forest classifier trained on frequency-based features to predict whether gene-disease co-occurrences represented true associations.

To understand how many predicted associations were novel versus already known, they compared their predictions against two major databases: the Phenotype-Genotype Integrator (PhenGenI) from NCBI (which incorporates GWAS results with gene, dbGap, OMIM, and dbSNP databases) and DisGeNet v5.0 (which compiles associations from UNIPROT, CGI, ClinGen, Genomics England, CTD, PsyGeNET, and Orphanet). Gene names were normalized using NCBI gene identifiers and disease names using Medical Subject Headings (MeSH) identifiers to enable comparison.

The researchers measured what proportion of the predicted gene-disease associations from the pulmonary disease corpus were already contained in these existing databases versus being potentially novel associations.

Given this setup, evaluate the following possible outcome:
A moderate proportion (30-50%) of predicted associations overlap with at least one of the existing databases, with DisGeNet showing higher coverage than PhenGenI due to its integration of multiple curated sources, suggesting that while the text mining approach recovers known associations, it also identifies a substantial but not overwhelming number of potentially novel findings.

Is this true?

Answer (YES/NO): YES